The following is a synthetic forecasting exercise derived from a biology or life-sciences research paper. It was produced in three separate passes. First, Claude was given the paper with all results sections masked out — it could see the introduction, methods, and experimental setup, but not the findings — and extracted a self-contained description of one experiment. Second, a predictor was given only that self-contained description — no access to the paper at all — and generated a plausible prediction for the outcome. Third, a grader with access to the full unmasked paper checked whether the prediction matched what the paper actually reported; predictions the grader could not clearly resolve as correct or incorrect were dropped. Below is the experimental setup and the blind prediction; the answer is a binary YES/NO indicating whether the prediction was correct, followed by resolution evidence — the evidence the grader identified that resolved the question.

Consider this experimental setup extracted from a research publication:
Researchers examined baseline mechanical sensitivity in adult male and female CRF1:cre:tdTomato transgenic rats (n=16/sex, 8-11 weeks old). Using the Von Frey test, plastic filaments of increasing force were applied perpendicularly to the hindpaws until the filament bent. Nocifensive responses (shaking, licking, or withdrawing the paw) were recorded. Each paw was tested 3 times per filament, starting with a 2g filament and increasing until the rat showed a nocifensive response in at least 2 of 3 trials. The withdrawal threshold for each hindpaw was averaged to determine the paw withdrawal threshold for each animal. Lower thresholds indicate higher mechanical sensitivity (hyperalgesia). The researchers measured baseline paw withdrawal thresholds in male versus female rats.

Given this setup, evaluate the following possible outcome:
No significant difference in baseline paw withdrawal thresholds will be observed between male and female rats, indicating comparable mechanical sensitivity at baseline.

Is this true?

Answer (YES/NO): NO